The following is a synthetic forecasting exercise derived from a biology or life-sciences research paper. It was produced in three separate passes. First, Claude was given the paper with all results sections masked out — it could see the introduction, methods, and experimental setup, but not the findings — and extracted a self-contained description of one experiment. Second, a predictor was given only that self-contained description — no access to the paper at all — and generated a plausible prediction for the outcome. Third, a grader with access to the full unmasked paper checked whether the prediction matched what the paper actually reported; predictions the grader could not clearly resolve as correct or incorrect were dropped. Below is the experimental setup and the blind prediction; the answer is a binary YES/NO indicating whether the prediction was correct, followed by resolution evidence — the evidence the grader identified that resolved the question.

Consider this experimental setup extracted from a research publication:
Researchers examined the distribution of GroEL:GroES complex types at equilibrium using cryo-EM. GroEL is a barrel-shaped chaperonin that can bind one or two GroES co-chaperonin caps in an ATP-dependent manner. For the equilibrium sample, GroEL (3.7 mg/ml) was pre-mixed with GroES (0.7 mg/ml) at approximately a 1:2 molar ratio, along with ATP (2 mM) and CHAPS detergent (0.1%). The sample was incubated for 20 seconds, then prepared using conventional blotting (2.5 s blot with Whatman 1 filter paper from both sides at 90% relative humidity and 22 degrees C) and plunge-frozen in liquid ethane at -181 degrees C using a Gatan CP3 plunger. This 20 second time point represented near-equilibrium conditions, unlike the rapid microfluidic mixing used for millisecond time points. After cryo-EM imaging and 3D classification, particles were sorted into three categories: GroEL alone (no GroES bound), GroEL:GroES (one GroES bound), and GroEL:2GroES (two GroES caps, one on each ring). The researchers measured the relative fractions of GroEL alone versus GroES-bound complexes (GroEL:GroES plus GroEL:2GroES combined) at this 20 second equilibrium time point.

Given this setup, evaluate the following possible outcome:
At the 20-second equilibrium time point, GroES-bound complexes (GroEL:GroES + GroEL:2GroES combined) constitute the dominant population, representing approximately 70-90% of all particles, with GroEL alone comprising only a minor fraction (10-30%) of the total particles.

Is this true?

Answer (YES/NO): YES